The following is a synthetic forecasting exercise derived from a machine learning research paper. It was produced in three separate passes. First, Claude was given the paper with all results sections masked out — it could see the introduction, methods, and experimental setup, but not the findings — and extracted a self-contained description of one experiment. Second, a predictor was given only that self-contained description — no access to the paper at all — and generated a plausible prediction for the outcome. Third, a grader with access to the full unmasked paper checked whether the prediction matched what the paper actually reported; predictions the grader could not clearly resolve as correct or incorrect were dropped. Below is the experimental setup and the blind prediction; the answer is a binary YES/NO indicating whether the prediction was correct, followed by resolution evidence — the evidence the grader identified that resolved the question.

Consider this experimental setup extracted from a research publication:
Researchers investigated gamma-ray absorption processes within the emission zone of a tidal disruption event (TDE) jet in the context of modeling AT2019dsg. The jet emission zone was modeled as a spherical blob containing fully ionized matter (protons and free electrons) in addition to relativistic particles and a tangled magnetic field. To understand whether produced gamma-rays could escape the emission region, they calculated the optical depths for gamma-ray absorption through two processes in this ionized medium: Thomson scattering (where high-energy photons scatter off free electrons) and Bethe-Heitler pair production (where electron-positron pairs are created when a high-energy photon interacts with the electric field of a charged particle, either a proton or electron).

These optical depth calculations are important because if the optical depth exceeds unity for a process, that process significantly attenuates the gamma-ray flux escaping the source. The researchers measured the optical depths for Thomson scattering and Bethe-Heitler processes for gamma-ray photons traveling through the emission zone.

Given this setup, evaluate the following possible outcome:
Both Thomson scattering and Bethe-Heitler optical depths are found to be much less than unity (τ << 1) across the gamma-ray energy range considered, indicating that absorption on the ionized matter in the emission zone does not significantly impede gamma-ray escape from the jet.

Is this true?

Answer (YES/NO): YES